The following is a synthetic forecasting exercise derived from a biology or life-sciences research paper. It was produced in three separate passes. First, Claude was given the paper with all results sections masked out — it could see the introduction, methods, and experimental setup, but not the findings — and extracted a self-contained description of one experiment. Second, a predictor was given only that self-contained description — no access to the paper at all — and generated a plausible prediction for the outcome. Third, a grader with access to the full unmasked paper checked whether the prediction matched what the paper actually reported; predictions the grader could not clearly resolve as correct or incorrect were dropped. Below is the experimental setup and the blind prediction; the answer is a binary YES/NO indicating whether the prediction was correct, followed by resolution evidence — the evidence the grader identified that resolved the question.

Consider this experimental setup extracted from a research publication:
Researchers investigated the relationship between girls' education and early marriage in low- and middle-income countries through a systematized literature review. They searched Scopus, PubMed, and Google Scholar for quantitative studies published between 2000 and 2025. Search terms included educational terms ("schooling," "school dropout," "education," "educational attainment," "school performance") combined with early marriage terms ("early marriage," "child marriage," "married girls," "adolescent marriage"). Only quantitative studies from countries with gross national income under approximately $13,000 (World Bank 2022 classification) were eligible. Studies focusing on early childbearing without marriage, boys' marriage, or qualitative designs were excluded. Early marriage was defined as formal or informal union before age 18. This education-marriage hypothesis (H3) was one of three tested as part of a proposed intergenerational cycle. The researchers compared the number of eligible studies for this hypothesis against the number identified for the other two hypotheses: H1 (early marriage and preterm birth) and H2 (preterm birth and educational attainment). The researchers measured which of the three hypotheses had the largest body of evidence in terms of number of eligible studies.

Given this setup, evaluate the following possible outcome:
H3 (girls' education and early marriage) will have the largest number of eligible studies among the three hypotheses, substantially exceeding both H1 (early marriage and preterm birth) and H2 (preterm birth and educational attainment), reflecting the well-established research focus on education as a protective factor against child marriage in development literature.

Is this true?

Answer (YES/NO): YES